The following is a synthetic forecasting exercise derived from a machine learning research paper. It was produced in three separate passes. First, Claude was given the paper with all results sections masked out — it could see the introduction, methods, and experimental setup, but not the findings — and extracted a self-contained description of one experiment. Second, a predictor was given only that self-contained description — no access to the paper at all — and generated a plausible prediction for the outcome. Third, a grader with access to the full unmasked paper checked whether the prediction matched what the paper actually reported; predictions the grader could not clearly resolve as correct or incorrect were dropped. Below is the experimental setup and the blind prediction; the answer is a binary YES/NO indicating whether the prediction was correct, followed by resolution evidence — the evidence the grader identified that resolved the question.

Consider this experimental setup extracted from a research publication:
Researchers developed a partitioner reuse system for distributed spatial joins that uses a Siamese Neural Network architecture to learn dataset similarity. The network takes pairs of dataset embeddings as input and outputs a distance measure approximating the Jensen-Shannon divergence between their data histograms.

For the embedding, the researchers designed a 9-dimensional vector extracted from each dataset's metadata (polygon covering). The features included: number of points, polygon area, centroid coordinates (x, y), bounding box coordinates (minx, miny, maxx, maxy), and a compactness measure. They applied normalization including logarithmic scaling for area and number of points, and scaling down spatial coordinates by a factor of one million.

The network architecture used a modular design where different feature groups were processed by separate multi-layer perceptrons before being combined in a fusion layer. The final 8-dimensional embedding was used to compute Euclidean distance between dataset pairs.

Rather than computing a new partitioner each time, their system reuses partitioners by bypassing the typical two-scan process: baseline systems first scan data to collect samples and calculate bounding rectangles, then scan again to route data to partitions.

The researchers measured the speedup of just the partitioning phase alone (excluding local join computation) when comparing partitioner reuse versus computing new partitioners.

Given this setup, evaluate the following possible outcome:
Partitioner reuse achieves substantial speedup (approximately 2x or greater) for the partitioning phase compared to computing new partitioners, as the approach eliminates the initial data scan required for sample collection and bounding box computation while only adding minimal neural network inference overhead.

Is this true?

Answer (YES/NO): YES